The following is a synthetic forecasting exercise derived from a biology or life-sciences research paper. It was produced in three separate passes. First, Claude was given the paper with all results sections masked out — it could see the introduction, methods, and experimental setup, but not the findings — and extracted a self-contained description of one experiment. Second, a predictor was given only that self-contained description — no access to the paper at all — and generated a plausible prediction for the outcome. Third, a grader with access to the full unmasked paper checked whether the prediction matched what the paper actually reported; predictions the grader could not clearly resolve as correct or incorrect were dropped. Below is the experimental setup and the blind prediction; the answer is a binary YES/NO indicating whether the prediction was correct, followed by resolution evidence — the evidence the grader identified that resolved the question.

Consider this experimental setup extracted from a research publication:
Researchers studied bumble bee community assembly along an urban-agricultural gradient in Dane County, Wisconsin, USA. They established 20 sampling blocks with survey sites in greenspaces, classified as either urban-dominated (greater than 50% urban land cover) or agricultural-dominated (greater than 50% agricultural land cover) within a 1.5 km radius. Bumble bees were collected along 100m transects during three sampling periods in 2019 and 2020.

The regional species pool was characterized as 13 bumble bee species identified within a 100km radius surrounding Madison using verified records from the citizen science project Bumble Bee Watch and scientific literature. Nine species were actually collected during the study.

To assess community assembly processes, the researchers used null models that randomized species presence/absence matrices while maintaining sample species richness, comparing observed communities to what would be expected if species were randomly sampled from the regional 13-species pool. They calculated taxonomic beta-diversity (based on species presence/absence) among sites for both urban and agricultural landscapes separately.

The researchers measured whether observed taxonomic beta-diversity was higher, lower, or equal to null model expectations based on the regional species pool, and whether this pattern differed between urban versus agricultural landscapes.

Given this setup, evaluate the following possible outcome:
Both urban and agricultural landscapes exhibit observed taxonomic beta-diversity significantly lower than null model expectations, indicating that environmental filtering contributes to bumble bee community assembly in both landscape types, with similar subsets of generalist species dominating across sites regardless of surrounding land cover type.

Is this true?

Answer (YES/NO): YES